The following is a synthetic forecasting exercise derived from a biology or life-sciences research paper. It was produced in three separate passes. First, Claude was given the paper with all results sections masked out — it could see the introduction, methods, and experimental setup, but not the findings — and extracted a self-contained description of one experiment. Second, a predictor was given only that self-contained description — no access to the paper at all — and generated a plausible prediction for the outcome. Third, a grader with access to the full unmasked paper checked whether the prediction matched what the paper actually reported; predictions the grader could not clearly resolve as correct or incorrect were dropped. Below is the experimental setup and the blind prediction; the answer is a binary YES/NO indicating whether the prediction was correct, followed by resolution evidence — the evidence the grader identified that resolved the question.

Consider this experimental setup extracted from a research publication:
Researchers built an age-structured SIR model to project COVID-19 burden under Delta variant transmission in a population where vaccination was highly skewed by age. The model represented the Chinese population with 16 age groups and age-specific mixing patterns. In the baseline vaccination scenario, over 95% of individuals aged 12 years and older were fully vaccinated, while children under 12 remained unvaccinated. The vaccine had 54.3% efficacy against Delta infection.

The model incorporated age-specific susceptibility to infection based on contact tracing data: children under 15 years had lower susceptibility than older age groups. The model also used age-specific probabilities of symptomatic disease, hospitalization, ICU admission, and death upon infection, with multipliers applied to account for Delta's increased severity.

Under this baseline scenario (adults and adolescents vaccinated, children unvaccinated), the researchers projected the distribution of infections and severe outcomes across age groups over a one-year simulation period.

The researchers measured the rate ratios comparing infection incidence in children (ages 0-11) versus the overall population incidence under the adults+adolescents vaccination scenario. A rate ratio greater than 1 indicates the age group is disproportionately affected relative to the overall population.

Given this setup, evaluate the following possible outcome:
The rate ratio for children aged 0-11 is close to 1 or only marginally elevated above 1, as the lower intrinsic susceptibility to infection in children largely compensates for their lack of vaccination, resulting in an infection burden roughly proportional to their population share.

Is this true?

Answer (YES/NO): YES